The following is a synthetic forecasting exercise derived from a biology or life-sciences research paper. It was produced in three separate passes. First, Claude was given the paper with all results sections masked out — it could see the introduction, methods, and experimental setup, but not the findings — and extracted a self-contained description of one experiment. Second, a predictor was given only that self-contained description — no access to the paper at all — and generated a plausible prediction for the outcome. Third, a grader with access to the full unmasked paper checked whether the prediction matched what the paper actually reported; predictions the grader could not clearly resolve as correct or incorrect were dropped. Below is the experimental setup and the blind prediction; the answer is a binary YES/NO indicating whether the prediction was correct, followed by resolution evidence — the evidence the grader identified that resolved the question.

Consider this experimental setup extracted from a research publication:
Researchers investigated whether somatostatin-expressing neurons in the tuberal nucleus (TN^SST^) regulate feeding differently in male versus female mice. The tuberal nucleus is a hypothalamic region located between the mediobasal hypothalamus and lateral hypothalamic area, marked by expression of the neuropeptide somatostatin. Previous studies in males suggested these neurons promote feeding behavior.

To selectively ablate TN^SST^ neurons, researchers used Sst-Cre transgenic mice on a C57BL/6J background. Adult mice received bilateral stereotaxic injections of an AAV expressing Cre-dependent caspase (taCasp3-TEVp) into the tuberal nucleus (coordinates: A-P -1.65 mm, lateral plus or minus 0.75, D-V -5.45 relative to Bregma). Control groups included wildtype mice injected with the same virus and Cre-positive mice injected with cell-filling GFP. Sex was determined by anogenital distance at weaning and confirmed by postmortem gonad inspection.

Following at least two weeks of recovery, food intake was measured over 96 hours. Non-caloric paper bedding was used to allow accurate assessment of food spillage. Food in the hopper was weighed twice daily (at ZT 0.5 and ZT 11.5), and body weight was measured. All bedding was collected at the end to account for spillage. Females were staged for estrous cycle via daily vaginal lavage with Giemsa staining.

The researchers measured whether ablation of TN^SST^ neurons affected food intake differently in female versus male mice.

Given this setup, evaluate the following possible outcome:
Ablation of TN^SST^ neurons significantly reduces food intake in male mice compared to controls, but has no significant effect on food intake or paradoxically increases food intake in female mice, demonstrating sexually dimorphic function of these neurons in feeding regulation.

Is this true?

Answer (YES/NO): NO